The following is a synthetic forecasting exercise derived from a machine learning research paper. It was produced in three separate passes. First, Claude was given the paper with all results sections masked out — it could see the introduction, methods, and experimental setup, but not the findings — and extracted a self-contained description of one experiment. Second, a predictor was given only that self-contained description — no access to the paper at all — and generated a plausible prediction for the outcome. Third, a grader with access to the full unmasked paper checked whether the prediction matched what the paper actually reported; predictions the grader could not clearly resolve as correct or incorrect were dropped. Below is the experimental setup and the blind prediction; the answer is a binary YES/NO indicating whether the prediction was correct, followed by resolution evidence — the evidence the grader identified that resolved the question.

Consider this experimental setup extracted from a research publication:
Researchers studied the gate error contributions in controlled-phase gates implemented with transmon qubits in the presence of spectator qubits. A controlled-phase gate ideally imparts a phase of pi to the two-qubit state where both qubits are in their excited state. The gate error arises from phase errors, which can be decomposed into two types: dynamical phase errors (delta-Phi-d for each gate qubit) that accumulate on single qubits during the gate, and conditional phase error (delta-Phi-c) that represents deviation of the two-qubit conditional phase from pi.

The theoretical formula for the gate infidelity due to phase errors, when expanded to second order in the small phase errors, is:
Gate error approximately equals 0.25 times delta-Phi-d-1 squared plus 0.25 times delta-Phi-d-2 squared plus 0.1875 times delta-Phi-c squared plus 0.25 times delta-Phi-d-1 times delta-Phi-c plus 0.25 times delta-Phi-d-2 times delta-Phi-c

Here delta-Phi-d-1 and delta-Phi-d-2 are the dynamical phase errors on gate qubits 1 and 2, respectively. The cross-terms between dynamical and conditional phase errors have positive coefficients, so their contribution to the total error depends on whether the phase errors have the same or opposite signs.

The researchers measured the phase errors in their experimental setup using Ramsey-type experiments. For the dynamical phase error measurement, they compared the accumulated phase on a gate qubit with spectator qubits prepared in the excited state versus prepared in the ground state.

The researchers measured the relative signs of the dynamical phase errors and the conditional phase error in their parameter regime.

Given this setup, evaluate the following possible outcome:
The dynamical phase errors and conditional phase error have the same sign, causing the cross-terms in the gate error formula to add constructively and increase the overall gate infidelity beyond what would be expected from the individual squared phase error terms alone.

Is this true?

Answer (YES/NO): NO